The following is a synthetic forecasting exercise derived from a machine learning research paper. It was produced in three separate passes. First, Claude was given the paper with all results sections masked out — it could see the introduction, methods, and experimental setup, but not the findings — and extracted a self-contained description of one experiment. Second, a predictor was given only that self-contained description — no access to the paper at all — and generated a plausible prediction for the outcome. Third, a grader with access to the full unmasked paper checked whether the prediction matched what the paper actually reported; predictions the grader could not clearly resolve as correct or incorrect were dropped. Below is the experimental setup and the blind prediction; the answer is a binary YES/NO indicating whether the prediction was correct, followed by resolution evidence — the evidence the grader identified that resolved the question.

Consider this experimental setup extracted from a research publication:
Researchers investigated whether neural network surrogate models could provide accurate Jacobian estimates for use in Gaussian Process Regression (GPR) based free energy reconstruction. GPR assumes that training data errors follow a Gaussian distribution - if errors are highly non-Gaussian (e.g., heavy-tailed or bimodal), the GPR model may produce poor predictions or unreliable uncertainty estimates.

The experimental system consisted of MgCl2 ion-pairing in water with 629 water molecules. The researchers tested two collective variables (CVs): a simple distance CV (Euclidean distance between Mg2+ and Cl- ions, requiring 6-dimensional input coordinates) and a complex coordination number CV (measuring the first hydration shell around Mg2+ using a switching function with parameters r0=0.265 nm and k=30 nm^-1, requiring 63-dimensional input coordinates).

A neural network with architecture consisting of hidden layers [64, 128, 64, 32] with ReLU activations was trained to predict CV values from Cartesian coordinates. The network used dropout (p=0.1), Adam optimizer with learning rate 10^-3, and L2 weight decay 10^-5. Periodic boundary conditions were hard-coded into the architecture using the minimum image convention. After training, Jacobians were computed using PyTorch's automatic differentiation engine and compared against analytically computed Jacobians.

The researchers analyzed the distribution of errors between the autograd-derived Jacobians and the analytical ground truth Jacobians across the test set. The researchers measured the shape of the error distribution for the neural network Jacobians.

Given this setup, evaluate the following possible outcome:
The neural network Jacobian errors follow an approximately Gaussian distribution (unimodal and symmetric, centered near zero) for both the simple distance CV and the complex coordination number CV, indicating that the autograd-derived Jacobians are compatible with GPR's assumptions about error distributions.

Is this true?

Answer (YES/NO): YES